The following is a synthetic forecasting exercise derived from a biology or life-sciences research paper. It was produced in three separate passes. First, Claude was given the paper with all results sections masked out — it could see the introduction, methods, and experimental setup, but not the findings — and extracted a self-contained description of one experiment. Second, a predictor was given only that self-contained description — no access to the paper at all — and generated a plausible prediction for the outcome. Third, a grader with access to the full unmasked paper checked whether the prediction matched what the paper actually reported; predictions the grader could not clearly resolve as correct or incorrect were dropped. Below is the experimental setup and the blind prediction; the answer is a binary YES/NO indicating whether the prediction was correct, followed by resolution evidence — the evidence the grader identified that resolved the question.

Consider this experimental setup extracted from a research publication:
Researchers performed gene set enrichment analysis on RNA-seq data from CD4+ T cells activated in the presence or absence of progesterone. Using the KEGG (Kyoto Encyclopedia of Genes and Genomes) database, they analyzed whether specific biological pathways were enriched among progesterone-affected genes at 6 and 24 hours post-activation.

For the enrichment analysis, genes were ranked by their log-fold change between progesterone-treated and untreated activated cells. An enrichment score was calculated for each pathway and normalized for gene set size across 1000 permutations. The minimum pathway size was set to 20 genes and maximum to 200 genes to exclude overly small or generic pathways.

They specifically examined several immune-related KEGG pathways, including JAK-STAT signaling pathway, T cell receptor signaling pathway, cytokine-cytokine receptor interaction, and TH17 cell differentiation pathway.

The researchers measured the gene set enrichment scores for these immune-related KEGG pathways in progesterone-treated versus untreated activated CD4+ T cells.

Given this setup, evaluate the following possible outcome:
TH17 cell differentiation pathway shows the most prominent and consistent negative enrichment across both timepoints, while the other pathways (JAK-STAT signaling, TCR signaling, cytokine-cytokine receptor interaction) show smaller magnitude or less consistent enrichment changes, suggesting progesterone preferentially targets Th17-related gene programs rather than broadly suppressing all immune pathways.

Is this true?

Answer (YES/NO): NO